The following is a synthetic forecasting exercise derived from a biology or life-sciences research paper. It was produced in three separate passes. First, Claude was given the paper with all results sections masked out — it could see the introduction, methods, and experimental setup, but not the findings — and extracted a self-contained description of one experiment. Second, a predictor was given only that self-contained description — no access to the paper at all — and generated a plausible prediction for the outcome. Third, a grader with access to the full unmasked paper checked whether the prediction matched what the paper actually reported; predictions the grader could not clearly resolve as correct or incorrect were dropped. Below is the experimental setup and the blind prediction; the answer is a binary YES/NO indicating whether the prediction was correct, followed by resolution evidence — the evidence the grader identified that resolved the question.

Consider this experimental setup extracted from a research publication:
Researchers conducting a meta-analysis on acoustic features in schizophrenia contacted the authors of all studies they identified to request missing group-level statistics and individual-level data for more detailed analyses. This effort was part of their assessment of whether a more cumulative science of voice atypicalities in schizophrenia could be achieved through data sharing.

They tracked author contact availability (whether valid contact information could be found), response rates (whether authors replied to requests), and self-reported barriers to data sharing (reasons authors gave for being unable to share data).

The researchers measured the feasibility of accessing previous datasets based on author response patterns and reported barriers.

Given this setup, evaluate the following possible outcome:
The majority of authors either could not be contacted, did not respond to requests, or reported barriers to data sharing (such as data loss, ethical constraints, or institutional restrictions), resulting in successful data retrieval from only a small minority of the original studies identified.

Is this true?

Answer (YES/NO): YES